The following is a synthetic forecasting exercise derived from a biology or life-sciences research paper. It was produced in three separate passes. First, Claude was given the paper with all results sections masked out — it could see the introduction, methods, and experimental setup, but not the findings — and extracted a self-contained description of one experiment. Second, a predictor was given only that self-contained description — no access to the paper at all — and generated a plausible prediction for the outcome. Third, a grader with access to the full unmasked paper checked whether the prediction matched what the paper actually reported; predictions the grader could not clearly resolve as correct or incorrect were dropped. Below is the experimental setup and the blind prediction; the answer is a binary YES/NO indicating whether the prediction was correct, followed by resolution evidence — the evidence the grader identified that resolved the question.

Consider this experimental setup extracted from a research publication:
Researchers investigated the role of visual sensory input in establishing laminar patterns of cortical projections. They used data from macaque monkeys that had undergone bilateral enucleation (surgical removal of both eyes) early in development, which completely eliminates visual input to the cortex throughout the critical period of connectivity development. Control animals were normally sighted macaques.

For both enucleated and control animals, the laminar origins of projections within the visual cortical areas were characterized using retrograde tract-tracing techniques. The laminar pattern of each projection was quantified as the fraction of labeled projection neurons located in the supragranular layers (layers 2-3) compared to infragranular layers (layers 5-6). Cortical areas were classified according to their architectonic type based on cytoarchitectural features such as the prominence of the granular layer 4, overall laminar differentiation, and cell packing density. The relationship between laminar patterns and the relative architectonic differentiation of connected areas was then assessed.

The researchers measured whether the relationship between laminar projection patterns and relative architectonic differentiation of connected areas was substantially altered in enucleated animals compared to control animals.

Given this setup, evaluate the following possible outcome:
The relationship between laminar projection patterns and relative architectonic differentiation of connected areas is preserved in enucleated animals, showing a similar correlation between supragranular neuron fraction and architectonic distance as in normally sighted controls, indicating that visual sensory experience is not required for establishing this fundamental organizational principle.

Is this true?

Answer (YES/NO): YES